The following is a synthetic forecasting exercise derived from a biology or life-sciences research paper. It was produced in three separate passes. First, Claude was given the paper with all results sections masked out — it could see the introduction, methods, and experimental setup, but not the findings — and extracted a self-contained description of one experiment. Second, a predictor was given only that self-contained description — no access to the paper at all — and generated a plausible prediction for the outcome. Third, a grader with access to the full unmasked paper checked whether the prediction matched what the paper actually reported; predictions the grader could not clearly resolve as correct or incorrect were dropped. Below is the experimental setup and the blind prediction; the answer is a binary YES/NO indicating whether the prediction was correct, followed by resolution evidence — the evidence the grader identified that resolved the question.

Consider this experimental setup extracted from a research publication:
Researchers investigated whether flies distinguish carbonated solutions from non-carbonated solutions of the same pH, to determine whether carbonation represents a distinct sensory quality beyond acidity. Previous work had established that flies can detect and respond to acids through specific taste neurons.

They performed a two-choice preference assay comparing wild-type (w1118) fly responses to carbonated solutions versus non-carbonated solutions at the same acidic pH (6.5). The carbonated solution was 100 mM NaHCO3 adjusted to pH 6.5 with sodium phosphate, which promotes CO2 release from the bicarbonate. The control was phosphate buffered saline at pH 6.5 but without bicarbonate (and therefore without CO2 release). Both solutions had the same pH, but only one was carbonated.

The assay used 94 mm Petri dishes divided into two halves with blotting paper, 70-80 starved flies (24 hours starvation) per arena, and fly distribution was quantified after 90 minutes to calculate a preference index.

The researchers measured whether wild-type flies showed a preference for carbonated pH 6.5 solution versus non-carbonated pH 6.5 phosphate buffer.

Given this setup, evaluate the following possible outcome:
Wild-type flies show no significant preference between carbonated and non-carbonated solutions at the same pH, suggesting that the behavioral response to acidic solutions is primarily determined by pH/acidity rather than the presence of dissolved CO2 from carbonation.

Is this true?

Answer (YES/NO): NO